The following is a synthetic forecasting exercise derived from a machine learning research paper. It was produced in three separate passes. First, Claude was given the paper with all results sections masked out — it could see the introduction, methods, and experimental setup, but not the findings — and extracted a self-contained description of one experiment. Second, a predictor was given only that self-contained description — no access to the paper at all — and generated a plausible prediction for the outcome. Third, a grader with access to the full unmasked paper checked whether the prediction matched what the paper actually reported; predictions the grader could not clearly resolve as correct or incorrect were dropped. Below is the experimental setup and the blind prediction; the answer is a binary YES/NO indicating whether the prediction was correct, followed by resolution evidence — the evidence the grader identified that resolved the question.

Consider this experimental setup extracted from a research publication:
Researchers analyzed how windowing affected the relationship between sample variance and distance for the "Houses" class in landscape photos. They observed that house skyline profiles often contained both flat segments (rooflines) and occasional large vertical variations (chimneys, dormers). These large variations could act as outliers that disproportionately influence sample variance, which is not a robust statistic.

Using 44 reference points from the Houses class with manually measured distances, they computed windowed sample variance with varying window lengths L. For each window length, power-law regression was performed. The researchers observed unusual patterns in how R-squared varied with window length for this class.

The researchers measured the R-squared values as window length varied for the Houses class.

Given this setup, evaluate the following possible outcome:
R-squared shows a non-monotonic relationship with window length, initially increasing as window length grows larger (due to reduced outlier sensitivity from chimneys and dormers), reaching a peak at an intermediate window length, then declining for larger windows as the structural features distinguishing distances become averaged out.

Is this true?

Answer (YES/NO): NO